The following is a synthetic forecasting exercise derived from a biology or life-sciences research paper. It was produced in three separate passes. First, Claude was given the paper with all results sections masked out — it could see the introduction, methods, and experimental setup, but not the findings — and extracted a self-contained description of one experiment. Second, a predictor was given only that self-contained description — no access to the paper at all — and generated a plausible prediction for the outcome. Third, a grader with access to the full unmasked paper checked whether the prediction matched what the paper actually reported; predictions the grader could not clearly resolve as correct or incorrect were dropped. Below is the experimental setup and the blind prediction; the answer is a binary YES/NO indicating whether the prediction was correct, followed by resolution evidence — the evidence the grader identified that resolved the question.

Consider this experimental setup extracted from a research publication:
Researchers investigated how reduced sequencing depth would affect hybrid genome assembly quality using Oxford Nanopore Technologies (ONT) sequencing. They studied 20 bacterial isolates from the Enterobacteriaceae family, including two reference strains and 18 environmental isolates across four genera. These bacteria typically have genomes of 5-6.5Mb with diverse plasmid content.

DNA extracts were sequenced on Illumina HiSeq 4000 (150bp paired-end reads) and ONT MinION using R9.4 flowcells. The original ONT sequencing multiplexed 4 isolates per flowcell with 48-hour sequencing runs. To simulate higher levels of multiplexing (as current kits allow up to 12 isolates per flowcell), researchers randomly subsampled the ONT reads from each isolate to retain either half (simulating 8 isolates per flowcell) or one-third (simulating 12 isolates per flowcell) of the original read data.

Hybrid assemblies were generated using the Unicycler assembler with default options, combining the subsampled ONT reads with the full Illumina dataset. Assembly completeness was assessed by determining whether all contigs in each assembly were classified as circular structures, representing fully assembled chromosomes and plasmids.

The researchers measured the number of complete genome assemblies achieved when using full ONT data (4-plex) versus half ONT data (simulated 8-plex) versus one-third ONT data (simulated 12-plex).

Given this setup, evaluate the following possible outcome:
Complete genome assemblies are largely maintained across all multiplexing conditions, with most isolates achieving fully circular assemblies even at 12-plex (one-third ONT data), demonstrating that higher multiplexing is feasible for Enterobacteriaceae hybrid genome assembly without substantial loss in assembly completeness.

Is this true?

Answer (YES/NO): YES